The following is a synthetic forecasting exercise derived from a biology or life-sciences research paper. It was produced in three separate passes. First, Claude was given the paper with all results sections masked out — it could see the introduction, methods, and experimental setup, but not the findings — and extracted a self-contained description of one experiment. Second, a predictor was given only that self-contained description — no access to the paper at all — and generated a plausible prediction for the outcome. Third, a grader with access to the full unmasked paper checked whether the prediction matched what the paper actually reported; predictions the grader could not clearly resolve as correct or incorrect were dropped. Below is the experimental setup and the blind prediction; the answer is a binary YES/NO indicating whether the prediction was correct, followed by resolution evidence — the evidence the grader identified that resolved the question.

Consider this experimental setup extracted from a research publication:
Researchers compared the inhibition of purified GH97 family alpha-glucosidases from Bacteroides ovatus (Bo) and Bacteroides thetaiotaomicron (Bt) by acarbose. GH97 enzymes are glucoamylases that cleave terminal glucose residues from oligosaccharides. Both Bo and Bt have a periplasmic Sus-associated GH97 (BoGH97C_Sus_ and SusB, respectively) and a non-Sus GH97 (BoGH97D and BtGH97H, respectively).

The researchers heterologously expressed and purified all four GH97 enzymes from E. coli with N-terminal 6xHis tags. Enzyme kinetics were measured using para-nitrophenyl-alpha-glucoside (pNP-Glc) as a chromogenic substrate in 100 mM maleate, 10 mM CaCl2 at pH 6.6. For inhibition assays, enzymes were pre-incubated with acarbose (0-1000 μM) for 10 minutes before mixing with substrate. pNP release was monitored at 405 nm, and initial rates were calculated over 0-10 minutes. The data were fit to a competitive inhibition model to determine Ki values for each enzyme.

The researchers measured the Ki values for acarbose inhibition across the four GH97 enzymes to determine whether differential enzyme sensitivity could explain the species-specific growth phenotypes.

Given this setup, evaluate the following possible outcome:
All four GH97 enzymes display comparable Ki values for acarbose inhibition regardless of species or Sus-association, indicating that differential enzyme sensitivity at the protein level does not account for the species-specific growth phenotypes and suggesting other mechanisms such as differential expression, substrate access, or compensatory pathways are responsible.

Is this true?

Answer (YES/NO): YES